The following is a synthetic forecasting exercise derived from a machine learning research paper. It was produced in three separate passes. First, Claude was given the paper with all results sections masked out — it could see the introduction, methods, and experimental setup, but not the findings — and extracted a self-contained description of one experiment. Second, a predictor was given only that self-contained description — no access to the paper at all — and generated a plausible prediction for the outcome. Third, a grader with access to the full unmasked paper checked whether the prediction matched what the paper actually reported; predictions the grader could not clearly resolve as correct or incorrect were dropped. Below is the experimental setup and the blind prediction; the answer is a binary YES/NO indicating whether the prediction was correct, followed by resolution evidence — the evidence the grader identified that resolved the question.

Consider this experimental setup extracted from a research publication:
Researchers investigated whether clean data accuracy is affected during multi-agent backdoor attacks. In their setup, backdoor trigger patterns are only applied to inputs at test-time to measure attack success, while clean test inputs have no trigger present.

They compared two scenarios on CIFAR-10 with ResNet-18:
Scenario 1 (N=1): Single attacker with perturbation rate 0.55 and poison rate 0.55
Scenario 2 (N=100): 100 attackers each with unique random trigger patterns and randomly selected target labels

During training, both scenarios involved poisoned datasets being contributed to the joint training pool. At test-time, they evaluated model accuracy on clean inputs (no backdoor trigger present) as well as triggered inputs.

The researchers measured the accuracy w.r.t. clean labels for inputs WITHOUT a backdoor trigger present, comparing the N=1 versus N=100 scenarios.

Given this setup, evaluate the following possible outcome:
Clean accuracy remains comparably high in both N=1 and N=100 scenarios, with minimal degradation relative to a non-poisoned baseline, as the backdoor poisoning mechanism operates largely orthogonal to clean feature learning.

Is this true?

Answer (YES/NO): YES